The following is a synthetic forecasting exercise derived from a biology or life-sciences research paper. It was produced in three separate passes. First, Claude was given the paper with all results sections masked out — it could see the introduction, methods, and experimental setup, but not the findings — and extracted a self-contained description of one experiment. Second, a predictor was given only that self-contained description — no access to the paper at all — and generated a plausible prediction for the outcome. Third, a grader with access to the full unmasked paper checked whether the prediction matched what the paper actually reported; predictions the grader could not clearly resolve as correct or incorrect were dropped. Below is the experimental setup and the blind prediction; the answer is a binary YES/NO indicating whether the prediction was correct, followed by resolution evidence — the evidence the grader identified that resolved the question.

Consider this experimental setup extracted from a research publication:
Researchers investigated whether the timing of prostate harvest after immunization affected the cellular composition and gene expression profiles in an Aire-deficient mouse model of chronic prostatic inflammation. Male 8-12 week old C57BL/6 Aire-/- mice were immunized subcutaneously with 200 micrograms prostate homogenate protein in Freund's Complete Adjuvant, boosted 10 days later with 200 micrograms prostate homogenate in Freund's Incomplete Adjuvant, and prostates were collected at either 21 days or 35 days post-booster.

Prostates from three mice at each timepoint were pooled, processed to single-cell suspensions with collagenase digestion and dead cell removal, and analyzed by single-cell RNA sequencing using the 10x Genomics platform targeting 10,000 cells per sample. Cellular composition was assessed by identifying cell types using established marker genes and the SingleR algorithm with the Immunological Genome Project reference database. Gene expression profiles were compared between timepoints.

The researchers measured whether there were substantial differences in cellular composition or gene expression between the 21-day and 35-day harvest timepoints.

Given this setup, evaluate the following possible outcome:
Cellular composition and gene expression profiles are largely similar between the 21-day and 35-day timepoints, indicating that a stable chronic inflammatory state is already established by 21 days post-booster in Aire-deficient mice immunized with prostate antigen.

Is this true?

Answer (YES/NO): YES